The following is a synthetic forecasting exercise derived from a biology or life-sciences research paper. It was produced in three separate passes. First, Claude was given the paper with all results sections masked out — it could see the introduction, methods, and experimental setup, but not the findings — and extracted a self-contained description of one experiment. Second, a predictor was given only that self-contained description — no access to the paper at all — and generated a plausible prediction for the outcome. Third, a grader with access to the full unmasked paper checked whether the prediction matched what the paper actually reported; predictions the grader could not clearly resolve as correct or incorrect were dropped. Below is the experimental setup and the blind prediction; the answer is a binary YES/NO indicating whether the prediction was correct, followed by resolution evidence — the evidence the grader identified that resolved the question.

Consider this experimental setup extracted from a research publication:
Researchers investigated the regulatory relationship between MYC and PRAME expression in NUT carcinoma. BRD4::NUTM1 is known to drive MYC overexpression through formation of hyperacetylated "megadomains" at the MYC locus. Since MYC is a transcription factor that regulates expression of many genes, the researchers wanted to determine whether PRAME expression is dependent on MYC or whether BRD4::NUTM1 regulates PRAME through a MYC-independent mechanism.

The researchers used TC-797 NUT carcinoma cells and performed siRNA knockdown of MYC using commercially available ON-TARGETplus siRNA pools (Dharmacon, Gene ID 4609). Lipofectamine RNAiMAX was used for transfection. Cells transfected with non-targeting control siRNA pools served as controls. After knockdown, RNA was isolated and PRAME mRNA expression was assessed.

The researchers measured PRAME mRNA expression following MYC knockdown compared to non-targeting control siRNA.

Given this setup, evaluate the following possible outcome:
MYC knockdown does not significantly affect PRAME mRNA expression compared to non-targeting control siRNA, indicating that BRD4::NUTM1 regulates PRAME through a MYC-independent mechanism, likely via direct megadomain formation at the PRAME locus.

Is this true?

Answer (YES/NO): NO